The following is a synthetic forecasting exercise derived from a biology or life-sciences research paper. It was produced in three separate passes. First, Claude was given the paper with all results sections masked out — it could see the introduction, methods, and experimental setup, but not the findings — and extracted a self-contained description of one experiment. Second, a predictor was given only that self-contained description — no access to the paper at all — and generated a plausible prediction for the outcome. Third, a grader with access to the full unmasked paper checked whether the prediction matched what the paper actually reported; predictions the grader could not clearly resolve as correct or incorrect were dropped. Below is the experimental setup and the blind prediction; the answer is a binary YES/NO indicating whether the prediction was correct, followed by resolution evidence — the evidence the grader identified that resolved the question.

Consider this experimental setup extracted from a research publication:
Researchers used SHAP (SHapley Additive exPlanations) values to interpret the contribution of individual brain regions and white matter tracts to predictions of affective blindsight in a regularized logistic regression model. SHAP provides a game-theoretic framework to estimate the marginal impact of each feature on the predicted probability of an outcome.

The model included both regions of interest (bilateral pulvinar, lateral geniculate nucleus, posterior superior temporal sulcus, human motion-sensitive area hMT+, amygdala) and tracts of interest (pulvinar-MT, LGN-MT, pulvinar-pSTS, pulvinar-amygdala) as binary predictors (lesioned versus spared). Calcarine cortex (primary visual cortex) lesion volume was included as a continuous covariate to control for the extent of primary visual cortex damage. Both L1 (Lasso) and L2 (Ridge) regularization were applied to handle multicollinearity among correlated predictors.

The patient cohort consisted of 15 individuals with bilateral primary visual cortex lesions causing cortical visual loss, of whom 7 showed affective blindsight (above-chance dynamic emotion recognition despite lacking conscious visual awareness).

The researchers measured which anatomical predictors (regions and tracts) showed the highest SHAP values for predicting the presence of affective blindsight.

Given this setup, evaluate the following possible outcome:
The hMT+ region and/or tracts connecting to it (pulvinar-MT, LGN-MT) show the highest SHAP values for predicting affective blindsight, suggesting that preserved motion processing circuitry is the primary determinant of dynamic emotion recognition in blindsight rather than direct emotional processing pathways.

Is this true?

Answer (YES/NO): NO